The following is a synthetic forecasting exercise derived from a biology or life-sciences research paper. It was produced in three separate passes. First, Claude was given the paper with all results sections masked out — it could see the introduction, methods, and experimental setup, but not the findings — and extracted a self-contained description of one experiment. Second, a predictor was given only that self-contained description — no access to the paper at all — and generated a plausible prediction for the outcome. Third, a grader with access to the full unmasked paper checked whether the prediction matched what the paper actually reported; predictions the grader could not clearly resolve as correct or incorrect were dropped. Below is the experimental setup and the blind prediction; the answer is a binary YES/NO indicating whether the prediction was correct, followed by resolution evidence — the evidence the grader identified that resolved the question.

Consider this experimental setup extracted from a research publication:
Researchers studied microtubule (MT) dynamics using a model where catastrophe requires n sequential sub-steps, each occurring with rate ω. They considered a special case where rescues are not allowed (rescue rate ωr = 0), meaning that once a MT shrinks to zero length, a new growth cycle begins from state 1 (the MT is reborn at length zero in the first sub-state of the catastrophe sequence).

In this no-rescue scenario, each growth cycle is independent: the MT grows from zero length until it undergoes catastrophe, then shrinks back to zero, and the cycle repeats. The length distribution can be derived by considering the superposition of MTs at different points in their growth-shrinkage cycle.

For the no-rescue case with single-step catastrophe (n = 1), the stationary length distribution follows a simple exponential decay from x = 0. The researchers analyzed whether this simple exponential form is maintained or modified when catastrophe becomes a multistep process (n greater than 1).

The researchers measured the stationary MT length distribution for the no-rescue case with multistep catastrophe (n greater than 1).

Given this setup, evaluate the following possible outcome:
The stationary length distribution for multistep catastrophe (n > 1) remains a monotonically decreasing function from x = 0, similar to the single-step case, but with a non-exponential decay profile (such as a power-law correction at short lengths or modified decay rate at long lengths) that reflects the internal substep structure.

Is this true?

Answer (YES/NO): YES